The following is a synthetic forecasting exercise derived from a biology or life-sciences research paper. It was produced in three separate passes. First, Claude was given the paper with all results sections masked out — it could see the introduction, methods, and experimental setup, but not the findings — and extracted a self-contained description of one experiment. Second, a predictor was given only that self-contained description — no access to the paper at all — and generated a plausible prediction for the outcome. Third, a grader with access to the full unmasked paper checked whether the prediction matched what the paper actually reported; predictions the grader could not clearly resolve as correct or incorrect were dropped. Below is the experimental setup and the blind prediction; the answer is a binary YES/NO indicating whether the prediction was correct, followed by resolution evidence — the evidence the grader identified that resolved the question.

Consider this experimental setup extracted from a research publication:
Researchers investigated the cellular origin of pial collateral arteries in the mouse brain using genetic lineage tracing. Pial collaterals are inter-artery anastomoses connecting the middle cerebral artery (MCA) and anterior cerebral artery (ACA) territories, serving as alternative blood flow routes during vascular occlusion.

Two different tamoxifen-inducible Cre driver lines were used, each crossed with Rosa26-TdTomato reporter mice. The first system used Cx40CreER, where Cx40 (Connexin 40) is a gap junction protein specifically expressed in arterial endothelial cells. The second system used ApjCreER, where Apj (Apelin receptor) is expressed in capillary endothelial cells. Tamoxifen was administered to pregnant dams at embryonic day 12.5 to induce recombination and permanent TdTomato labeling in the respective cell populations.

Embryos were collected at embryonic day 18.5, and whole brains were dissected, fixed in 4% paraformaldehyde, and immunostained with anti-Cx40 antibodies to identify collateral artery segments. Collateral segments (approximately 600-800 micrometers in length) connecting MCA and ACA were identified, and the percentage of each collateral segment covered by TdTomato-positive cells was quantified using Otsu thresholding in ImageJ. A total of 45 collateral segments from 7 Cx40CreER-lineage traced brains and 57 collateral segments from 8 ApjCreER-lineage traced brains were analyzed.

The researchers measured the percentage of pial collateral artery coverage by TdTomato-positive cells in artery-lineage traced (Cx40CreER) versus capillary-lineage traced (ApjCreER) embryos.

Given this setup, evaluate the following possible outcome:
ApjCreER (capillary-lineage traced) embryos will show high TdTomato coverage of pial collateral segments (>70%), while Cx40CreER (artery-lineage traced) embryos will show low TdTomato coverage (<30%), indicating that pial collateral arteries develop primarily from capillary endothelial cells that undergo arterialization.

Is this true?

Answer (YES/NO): NO